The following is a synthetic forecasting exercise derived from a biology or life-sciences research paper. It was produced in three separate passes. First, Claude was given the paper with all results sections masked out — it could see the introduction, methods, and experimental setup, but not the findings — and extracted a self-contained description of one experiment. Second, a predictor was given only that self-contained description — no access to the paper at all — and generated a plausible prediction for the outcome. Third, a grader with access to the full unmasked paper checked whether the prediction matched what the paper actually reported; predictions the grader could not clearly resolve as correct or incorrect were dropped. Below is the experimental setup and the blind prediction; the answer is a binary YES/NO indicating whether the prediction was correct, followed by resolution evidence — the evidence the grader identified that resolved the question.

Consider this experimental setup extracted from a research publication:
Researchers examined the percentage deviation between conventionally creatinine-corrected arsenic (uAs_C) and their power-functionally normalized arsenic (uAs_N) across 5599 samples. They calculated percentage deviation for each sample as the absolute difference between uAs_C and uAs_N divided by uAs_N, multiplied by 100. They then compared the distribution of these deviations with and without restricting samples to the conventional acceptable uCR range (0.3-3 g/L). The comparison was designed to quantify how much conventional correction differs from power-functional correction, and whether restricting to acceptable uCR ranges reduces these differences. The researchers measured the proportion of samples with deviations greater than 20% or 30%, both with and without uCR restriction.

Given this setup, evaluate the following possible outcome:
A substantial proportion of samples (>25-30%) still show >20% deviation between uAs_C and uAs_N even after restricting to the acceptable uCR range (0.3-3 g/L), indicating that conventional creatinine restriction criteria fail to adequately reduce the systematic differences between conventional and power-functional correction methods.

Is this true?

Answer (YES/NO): NO